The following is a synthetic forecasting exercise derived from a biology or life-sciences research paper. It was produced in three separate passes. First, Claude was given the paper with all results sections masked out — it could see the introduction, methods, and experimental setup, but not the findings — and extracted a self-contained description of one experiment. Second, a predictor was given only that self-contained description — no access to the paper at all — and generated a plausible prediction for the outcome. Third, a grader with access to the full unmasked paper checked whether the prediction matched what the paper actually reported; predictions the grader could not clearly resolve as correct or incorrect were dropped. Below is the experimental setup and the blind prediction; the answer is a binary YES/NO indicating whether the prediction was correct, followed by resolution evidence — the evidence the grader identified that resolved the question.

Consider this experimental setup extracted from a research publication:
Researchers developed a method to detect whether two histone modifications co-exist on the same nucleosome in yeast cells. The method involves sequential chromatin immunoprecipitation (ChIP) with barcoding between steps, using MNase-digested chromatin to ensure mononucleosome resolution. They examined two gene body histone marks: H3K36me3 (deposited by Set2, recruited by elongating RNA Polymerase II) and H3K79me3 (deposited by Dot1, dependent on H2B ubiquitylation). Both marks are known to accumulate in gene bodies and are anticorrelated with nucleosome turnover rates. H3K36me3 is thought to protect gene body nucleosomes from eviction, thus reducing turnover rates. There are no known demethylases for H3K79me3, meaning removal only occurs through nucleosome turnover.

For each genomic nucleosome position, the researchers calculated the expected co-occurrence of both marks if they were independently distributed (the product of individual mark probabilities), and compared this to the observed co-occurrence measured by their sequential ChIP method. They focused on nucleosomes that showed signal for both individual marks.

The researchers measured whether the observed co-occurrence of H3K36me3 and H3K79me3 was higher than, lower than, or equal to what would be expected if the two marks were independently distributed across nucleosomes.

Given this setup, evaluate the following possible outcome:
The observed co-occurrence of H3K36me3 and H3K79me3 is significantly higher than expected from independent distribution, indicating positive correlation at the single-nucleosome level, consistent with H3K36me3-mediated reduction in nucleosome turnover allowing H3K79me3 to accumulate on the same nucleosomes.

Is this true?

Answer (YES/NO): YES